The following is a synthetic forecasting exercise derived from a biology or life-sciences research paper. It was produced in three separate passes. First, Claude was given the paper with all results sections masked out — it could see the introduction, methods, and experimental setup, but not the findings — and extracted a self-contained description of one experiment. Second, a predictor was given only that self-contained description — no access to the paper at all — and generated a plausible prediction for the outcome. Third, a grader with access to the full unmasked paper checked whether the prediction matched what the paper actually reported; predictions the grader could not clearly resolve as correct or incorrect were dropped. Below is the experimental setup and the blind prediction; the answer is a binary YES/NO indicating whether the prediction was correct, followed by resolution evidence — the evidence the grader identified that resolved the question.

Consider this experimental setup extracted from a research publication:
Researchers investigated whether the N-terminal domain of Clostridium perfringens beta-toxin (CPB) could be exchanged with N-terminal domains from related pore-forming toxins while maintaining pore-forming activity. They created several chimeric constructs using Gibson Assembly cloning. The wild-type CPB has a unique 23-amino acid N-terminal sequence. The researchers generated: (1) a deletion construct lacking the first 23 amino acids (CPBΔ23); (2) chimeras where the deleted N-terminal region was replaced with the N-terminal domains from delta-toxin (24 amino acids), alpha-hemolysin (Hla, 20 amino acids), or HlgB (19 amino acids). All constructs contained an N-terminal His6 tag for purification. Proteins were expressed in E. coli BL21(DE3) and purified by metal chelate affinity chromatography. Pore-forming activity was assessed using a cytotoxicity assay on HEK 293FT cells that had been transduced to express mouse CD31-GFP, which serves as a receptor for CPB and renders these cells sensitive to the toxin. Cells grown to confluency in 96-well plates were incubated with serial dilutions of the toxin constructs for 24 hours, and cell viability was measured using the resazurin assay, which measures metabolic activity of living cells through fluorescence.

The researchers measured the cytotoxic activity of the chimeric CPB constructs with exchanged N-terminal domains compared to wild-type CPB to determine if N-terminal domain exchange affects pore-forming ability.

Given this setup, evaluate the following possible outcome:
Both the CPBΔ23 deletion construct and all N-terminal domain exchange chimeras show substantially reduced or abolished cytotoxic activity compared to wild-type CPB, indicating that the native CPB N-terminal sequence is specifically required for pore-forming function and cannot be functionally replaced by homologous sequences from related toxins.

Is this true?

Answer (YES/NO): NO